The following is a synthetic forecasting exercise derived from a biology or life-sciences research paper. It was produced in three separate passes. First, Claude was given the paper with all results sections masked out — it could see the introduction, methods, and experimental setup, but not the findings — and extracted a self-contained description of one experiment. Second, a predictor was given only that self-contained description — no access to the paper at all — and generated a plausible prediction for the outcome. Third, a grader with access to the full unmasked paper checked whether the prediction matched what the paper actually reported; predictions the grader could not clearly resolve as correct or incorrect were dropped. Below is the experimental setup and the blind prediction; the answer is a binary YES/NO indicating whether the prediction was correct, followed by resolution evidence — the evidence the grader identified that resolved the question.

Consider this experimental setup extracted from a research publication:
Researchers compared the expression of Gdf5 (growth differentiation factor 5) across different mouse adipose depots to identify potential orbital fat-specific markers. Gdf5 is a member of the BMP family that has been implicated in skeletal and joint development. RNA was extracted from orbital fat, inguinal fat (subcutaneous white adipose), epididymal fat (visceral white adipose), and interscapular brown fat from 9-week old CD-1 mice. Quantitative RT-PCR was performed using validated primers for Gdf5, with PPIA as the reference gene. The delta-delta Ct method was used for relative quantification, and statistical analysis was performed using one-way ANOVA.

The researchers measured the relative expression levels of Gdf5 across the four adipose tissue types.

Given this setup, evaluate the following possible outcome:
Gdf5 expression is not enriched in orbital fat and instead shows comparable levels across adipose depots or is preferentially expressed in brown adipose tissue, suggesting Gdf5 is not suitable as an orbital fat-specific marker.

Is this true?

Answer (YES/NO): NO